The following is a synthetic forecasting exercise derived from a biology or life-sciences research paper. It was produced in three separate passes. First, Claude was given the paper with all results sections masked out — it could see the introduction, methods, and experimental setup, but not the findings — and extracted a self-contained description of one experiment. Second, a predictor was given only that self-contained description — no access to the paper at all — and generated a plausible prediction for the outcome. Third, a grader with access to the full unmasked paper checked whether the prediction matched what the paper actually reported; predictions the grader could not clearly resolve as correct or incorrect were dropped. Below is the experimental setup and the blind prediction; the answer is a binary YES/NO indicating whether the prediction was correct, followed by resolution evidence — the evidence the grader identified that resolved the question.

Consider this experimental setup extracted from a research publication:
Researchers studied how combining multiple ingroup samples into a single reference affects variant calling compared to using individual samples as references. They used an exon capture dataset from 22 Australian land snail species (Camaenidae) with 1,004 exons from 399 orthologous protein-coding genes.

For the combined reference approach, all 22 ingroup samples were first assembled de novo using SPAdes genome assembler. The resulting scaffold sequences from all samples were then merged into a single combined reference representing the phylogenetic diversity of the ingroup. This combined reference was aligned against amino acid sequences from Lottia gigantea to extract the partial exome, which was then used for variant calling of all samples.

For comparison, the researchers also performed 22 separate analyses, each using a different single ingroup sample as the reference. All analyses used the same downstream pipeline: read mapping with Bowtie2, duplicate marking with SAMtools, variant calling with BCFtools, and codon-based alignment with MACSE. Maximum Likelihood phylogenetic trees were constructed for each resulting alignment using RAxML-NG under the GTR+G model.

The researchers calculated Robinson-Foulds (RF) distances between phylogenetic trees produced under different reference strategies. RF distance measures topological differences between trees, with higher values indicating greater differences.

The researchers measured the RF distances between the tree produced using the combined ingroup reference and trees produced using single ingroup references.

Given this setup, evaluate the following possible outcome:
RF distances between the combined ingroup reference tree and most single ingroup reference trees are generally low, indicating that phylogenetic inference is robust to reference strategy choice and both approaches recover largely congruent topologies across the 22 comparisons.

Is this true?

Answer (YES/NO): NO